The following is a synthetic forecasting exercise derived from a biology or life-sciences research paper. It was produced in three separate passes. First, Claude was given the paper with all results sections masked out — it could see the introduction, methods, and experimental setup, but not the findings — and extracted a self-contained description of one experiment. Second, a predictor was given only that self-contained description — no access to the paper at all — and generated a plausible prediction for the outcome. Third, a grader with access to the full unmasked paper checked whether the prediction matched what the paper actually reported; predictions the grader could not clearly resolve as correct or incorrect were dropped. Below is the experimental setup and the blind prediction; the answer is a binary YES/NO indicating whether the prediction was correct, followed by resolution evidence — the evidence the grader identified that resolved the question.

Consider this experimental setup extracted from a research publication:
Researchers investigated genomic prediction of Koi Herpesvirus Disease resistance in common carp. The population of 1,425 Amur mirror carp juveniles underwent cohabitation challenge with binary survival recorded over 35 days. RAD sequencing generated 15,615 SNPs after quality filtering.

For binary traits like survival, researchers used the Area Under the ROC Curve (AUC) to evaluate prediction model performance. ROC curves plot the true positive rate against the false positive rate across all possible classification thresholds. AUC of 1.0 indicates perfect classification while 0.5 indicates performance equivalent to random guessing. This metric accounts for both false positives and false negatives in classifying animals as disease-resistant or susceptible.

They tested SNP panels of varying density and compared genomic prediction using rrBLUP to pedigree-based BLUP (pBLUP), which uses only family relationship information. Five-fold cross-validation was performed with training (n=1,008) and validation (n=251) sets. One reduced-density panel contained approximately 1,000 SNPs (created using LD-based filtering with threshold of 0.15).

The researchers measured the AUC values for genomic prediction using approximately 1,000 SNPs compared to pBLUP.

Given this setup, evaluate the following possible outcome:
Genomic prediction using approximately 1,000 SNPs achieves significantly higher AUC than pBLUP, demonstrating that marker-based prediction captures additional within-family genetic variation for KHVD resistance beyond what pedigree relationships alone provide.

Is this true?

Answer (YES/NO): NO